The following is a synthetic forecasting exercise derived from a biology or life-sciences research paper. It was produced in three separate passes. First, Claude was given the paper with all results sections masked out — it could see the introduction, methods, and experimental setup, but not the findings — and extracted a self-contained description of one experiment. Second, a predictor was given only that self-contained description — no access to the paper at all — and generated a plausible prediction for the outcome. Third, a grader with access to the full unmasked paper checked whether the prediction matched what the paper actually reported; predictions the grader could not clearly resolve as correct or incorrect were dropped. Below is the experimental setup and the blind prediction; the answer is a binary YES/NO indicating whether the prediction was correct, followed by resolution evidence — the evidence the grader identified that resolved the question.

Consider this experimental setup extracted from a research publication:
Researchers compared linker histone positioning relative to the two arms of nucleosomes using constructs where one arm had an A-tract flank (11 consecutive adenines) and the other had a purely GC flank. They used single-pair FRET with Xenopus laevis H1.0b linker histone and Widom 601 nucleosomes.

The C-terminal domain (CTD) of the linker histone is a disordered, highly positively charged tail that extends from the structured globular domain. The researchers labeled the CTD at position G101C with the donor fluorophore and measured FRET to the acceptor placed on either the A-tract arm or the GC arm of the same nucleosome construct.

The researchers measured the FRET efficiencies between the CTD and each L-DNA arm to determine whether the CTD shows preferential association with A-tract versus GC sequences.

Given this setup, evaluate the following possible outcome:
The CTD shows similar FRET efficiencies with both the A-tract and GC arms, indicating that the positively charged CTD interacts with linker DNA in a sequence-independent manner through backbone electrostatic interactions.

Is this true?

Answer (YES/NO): YES